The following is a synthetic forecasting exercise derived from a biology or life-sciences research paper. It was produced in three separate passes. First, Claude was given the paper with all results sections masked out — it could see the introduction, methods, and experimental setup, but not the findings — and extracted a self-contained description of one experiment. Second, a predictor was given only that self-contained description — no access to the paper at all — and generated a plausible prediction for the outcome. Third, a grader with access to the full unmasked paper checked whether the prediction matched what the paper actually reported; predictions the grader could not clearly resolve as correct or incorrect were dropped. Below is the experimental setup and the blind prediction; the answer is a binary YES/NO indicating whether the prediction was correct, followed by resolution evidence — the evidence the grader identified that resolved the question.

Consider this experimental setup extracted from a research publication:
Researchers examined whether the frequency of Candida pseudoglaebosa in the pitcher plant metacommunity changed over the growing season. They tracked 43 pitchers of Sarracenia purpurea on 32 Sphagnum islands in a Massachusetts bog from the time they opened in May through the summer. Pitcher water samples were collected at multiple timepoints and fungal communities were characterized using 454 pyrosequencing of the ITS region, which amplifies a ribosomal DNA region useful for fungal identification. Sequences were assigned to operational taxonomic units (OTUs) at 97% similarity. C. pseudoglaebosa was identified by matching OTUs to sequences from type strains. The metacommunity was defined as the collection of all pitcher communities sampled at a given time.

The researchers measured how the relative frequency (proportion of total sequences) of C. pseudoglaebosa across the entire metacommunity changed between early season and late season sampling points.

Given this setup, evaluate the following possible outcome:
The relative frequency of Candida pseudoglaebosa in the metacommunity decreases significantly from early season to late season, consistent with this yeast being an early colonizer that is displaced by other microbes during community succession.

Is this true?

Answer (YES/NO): NO